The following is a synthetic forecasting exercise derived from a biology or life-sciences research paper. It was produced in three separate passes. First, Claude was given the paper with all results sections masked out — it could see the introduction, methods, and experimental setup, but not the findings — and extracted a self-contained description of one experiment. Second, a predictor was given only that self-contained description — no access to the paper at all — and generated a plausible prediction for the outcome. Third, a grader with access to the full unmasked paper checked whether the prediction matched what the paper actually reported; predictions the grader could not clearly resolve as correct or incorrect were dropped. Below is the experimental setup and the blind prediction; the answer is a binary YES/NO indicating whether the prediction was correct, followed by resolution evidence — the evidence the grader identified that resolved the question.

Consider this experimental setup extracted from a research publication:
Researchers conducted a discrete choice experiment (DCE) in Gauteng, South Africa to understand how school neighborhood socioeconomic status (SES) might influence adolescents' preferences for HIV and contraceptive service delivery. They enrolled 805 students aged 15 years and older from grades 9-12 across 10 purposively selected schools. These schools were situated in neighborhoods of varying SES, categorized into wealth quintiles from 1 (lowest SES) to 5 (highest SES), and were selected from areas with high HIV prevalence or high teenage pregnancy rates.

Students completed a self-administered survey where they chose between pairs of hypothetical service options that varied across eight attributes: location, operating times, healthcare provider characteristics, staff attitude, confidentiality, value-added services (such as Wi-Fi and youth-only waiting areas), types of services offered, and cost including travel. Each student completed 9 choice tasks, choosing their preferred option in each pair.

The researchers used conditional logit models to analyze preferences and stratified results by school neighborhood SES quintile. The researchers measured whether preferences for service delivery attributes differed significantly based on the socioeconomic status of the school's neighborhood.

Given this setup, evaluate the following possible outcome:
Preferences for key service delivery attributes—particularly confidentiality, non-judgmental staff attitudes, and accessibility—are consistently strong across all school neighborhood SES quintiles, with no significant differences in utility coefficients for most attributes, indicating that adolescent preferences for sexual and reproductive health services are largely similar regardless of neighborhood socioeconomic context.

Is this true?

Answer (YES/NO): YES